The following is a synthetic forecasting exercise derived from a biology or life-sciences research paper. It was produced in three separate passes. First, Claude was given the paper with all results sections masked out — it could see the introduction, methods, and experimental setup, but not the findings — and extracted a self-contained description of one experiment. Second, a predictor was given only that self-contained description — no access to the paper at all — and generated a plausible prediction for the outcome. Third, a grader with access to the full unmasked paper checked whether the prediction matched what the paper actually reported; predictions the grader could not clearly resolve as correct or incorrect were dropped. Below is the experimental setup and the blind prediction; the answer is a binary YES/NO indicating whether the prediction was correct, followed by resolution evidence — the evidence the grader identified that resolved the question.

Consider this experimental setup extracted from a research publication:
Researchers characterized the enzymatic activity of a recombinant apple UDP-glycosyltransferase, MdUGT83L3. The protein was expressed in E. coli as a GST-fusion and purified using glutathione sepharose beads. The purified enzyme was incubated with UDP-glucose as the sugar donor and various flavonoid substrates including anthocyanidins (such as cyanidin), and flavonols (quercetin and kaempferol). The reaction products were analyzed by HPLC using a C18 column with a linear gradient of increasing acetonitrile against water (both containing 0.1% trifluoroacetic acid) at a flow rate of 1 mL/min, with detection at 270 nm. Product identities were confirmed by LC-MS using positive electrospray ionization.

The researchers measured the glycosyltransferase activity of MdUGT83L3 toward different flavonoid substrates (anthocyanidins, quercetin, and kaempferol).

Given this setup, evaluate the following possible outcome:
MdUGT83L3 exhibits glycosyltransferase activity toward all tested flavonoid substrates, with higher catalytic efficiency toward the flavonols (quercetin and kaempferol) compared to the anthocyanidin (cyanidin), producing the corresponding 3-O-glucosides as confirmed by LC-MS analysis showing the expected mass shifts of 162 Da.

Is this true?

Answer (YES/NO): NO